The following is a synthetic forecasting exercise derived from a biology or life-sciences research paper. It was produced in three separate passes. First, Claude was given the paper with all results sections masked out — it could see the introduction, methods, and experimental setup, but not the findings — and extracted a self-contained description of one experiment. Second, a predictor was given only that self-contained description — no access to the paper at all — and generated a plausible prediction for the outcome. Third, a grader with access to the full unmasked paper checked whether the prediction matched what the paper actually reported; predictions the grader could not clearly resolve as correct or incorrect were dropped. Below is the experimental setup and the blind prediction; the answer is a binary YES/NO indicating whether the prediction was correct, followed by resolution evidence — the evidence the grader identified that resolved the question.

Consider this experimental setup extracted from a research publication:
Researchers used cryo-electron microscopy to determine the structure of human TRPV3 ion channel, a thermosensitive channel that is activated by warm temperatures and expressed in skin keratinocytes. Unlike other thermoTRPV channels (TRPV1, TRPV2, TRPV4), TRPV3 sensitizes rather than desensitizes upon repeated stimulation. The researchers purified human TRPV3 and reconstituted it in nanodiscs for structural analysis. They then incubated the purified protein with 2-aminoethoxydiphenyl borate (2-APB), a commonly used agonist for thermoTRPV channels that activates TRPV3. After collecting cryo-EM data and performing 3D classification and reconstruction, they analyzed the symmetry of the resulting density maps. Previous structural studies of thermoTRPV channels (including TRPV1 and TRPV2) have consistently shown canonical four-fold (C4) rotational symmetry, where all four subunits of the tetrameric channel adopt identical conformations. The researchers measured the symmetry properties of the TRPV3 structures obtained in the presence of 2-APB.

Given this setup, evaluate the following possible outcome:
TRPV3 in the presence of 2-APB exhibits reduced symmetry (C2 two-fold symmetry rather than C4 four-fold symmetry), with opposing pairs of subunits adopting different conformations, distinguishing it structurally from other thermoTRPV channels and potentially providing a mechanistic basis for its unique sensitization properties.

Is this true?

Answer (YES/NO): YES